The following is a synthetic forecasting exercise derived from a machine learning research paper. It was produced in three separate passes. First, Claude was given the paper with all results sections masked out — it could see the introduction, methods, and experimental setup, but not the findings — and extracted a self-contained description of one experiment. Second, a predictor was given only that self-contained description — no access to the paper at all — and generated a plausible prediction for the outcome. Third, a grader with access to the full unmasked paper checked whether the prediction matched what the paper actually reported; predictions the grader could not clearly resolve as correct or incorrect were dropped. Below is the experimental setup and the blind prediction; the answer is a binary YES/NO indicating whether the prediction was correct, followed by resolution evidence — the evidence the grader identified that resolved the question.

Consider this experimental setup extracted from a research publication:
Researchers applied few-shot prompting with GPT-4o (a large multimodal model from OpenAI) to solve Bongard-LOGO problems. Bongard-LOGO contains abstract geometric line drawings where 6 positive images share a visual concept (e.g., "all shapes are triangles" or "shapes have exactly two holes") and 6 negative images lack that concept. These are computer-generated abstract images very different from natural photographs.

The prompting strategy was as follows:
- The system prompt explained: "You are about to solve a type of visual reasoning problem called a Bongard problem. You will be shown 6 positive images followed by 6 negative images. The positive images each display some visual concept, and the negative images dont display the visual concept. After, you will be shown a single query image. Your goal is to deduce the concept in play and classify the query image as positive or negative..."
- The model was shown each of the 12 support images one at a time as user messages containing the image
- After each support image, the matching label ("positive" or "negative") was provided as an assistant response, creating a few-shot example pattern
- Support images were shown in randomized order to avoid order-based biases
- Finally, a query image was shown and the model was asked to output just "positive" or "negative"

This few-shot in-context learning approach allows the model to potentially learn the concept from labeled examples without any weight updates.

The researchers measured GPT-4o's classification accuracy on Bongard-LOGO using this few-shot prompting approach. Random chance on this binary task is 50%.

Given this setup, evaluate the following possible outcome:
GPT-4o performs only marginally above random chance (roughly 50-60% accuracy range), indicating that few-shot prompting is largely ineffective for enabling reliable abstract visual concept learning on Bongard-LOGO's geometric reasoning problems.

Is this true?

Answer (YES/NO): NO